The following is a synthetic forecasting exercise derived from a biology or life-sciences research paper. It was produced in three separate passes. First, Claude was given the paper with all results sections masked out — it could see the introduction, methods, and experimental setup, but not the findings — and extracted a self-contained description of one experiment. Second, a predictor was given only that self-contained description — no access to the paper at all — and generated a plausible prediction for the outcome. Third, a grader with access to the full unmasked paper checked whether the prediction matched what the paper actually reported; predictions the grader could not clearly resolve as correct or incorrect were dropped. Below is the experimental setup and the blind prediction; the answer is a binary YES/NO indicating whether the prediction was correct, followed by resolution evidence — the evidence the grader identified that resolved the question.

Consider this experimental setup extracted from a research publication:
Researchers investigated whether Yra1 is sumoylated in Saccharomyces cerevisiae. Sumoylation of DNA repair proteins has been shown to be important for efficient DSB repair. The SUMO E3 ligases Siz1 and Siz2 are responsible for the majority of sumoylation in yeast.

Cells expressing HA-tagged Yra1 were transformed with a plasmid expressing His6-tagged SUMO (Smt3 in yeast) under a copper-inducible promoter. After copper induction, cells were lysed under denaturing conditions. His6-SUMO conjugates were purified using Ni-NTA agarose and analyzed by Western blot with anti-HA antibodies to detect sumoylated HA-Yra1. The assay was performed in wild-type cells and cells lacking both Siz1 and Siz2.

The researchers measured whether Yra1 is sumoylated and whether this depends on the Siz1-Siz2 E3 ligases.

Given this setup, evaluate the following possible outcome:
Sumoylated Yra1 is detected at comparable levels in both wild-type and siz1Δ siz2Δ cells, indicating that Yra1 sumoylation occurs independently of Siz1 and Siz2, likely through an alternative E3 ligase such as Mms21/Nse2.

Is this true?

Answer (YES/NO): NO